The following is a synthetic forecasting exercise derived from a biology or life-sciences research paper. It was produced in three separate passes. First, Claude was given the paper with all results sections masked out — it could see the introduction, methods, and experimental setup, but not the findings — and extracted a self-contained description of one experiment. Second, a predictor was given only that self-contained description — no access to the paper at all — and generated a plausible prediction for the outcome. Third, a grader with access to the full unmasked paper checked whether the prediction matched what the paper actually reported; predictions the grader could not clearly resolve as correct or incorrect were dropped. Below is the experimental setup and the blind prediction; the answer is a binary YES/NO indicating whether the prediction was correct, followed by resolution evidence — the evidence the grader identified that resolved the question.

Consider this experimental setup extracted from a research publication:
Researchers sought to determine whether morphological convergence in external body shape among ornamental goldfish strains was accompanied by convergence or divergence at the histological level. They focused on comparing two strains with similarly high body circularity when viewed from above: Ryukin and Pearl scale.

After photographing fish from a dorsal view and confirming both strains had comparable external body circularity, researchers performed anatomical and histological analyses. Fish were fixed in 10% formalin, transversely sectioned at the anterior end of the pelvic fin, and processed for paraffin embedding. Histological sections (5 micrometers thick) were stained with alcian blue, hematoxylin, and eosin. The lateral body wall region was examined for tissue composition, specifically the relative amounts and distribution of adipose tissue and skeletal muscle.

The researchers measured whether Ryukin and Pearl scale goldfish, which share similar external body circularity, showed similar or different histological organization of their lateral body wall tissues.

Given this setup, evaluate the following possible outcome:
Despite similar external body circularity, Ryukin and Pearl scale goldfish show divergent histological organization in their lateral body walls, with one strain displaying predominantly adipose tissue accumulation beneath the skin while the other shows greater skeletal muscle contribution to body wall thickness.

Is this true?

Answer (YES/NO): YES